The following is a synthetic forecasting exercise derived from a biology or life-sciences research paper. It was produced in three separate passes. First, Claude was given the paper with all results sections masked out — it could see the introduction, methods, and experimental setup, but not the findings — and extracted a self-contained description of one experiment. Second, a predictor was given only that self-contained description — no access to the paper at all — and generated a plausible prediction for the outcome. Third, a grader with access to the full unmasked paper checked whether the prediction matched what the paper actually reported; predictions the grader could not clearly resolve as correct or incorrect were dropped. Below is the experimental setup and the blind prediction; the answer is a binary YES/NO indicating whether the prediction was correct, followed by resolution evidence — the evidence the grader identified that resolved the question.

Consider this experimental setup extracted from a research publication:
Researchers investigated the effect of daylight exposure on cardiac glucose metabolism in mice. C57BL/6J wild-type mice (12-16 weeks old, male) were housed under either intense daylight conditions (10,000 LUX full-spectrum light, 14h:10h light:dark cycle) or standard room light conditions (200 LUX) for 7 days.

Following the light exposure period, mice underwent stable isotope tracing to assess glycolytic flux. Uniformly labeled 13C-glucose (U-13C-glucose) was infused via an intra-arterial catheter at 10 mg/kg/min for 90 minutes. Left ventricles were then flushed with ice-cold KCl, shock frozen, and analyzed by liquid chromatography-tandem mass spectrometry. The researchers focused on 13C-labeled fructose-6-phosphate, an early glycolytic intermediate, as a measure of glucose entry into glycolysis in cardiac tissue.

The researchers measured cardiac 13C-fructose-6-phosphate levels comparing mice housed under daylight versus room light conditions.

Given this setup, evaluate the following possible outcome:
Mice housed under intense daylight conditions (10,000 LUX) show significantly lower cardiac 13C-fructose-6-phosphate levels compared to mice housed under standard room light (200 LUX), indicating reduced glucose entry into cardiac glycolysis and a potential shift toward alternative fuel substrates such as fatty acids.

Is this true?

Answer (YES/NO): NO